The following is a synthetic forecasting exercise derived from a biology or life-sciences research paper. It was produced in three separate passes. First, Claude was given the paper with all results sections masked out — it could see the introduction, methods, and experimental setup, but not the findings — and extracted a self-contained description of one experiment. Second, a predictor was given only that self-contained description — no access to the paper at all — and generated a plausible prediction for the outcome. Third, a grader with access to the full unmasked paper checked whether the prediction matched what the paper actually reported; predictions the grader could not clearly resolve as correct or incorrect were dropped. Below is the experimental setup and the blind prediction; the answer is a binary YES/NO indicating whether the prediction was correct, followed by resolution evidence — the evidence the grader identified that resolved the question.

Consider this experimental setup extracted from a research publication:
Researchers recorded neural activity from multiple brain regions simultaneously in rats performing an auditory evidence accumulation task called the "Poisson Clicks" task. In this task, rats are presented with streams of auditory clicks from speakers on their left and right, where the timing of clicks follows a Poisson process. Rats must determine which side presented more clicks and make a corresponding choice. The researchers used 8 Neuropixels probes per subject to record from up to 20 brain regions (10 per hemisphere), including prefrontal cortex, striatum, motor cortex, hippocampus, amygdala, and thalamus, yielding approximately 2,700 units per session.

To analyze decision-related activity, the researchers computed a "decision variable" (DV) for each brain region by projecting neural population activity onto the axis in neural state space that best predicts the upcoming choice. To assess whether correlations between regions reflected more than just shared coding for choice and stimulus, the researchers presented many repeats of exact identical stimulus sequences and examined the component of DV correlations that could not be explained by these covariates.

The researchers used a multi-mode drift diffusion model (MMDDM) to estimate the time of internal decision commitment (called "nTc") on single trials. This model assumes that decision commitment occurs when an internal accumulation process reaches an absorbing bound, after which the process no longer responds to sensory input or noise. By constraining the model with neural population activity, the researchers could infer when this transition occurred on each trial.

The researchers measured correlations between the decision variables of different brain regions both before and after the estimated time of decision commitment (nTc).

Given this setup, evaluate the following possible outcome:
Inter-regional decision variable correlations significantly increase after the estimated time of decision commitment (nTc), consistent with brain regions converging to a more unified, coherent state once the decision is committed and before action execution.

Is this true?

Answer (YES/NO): NO